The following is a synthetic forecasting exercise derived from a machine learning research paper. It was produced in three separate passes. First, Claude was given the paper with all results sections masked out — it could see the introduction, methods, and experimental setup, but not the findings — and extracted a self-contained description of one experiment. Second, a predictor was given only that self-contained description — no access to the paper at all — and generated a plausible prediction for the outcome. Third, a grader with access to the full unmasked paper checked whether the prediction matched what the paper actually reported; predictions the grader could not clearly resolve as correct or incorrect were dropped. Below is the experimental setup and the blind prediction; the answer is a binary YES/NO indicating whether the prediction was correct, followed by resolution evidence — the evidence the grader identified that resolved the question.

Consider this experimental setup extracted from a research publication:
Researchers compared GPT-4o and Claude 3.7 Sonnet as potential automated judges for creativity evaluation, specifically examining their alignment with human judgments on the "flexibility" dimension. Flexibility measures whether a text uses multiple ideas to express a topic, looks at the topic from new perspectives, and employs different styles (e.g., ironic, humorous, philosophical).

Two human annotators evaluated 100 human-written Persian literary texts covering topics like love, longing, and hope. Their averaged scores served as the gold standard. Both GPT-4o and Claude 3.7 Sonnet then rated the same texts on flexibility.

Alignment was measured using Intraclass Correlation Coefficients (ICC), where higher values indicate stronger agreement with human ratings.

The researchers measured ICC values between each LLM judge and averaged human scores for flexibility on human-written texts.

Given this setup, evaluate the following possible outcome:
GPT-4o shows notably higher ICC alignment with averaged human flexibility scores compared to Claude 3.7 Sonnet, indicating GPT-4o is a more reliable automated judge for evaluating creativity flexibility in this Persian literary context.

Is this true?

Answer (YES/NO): NO